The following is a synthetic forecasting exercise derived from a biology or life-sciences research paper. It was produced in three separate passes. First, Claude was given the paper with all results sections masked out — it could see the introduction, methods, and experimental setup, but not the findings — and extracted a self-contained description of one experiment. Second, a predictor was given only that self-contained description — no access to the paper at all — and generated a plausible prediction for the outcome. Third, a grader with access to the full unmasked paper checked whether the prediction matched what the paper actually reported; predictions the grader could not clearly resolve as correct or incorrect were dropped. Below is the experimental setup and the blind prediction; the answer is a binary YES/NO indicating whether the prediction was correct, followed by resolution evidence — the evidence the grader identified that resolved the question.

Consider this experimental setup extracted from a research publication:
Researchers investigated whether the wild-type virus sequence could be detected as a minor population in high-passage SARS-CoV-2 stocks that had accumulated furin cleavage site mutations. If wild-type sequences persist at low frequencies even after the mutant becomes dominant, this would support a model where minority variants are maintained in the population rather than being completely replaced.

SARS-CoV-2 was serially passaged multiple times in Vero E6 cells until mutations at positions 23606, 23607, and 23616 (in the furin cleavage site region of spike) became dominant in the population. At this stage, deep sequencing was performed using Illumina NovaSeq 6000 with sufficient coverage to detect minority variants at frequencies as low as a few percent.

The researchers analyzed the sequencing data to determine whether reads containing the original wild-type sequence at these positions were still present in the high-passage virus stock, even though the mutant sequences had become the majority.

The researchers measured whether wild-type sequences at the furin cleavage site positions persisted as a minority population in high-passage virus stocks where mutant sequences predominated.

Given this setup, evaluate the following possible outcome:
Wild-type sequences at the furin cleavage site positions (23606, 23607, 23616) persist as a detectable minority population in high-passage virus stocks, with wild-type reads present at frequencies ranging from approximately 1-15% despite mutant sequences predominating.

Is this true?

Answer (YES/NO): YES